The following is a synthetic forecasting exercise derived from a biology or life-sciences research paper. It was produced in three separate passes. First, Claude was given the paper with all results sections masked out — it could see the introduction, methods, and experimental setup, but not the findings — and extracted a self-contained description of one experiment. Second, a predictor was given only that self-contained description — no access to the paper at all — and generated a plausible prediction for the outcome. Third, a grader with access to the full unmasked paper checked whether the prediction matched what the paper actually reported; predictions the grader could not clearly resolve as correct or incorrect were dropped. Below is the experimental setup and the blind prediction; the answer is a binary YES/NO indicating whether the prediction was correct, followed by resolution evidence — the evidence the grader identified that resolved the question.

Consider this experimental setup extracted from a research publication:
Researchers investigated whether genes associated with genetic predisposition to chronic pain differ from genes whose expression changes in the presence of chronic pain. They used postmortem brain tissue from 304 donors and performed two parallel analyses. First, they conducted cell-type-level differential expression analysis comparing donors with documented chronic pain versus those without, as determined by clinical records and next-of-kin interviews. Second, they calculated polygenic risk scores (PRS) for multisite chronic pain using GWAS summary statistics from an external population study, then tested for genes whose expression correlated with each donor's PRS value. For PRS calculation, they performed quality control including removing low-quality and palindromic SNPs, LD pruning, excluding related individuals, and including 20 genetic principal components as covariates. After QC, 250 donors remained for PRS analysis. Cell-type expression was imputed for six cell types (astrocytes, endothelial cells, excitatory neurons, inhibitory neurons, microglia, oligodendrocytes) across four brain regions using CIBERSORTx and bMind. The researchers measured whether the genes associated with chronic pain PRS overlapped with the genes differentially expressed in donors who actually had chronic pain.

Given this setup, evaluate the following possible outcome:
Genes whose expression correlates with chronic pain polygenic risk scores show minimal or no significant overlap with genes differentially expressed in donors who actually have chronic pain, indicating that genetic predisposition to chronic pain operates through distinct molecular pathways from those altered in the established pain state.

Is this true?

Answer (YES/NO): YES